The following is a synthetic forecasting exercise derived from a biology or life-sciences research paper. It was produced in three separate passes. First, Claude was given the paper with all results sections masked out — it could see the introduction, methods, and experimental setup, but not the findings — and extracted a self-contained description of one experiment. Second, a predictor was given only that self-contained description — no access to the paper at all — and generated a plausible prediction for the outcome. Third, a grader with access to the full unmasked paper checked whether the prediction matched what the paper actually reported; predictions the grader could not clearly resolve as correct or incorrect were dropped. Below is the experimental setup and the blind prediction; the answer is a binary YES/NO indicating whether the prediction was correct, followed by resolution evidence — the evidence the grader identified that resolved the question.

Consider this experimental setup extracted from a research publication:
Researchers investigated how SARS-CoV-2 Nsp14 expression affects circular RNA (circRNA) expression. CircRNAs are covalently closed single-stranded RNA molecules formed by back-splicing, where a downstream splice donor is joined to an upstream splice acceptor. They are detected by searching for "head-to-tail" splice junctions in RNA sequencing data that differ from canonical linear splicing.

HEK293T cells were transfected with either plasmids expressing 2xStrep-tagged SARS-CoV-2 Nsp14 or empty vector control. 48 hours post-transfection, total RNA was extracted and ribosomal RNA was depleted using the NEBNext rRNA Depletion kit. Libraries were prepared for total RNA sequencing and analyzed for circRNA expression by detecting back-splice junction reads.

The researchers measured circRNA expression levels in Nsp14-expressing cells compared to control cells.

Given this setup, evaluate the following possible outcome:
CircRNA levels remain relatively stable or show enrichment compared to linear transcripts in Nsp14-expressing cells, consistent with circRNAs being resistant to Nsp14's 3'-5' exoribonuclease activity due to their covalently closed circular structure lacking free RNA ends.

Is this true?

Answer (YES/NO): NO